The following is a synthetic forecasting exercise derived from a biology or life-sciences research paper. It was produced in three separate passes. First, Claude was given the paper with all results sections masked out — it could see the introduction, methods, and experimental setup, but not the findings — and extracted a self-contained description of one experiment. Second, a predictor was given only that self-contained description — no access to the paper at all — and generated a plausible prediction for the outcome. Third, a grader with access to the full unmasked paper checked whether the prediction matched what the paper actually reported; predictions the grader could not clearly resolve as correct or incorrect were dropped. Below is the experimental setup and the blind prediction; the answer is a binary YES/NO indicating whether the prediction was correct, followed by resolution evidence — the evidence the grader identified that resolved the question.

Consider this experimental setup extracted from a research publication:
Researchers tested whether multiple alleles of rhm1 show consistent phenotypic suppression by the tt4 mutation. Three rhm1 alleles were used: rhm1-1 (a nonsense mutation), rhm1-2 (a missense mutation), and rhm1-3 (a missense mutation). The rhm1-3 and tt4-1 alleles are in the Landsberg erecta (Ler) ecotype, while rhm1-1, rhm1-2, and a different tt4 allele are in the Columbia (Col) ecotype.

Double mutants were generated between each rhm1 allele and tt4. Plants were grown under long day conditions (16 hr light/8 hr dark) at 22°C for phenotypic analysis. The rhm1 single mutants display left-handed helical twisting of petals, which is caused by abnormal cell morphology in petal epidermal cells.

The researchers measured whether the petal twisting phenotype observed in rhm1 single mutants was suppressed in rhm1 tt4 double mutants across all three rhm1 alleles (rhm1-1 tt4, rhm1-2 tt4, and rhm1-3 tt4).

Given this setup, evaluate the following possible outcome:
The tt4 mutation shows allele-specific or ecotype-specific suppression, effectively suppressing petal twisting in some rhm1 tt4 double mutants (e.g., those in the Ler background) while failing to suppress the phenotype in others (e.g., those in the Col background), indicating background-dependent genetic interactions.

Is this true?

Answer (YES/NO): NO